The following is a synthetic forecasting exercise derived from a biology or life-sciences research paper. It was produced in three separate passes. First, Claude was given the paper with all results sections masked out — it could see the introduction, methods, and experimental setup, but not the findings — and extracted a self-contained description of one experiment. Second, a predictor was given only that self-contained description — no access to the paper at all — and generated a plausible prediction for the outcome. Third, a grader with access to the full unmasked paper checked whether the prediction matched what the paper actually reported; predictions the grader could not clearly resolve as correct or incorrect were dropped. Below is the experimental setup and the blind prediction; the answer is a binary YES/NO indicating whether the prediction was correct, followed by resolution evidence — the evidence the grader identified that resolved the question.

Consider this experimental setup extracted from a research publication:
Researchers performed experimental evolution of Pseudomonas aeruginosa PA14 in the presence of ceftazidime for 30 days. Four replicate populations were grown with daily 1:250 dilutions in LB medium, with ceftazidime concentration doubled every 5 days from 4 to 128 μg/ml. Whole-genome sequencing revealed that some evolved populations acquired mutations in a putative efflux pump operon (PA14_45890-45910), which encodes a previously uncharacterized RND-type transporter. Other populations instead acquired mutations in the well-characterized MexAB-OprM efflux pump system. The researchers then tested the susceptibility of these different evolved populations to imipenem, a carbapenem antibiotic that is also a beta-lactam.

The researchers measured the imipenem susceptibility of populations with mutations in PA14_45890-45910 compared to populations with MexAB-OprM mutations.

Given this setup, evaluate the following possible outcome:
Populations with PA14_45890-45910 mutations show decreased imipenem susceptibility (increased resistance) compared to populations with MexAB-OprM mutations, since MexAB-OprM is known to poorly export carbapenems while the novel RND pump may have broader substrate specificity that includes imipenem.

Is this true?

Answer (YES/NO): YES